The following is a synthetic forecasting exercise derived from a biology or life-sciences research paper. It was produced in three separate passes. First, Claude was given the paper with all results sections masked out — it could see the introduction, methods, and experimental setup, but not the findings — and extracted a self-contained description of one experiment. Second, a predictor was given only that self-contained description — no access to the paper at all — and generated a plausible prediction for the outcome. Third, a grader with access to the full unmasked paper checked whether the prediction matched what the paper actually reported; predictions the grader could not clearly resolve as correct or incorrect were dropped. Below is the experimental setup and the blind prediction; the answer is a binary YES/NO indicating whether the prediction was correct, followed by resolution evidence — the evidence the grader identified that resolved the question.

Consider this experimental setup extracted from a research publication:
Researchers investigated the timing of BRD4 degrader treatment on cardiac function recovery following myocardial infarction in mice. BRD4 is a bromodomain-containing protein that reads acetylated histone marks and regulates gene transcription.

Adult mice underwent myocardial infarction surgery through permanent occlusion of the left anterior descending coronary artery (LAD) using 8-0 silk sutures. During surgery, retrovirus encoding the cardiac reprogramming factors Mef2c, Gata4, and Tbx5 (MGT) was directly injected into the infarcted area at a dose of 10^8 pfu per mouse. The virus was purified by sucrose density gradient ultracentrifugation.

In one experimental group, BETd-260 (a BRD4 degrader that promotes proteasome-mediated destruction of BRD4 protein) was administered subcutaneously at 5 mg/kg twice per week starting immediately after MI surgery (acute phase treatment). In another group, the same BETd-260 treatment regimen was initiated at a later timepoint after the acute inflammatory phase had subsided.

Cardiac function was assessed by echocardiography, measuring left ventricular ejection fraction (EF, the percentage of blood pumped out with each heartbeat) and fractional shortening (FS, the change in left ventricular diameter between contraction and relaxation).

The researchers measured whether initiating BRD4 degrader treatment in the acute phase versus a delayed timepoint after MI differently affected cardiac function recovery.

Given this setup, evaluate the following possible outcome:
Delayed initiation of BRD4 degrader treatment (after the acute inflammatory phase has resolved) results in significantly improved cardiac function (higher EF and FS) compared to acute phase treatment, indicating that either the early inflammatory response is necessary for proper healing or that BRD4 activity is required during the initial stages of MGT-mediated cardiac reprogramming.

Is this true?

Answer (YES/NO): YES